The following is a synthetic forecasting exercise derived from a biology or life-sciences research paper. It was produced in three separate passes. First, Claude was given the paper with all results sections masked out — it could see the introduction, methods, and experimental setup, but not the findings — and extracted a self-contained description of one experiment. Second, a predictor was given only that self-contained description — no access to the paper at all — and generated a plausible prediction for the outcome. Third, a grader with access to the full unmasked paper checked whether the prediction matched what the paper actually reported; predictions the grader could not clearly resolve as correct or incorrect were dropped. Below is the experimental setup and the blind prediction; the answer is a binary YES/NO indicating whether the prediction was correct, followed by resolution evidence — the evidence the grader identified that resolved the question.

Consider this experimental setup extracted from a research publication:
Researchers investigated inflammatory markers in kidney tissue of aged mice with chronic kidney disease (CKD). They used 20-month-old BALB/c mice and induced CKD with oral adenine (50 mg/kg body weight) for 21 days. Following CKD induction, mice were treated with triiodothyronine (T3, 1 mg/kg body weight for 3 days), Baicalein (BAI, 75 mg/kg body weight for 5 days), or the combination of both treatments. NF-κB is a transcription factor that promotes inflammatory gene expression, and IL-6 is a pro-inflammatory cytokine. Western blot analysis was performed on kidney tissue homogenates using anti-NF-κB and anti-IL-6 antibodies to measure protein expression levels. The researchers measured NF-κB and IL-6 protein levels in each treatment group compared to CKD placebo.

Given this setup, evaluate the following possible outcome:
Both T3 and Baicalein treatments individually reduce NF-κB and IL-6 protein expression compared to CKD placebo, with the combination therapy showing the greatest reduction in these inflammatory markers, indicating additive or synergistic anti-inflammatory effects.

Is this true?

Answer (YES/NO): YES